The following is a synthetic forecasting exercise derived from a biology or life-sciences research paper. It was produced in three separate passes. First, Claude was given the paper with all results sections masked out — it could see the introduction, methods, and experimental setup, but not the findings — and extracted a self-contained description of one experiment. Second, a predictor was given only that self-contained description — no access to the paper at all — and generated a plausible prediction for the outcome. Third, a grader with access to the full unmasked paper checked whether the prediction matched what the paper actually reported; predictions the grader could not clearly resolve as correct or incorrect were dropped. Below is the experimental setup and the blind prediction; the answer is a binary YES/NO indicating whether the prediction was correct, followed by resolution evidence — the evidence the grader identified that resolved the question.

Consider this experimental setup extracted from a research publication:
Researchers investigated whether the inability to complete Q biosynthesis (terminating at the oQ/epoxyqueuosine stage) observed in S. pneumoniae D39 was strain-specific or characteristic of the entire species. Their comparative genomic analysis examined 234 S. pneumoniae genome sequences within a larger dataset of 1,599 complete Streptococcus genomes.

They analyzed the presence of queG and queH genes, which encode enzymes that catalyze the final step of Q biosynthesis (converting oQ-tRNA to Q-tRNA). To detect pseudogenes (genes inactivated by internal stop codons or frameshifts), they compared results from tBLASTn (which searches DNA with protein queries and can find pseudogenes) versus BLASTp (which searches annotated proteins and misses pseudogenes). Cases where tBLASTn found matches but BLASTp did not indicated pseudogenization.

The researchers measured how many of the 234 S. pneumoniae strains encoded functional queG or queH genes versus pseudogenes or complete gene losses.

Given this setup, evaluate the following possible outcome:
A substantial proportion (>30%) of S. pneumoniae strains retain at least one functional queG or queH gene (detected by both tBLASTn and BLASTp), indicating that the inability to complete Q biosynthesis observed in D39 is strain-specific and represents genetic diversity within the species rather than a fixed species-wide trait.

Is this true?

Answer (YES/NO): NO